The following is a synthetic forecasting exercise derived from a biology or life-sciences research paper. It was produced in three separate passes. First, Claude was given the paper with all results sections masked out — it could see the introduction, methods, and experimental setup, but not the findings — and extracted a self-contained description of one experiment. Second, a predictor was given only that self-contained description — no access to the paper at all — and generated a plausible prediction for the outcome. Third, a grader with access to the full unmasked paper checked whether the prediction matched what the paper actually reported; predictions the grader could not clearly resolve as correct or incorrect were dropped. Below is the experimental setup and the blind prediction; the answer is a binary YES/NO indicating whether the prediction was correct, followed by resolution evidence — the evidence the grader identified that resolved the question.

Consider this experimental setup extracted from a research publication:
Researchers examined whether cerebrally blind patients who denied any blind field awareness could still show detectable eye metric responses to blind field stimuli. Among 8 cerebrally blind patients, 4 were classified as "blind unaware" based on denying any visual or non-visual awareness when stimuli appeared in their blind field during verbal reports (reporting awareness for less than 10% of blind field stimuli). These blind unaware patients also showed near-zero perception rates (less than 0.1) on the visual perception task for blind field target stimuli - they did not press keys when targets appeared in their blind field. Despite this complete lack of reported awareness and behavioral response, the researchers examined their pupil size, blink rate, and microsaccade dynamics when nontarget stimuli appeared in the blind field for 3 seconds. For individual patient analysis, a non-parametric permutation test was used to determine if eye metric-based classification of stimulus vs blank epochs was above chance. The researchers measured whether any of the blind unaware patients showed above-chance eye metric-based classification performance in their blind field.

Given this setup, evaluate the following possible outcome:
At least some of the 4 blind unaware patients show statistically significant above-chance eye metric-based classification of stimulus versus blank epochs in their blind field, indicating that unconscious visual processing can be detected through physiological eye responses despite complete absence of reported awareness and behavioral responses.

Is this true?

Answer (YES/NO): YES